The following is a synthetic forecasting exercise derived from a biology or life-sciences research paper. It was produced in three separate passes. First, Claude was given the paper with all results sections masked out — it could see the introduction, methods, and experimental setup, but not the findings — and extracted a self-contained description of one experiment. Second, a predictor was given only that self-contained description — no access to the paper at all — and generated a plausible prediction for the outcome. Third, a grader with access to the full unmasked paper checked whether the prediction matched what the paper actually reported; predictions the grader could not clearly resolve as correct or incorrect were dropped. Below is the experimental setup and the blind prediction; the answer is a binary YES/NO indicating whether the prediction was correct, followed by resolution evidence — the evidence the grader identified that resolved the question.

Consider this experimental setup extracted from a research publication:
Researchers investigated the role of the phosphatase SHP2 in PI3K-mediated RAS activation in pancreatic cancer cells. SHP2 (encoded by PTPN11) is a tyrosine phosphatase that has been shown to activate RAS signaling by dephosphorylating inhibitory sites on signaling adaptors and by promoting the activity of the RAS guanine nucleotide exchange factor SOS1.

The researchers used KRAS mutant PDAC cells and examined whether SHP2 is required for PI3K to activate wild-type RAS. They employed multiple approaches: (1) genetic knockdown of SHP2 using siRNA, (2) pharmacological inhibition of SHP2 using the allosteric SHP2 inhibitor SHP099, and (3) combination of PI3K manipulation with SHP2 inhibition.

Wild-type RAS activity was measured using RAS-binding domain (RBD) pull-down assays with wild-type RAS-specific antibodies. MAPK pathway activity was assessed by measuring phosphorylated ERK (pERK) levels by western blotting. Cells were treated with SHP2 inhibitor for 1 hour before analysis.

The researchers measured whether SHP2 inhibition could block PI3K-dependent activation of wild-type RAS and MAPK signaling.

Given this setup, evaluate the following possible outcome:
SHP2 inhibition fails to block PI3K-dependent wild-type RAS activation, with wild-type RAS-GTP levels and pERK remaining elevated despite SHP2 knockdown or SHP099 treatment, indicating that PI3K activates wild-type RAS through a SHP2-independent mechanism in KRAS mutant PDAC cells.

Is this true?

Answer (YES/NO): NO